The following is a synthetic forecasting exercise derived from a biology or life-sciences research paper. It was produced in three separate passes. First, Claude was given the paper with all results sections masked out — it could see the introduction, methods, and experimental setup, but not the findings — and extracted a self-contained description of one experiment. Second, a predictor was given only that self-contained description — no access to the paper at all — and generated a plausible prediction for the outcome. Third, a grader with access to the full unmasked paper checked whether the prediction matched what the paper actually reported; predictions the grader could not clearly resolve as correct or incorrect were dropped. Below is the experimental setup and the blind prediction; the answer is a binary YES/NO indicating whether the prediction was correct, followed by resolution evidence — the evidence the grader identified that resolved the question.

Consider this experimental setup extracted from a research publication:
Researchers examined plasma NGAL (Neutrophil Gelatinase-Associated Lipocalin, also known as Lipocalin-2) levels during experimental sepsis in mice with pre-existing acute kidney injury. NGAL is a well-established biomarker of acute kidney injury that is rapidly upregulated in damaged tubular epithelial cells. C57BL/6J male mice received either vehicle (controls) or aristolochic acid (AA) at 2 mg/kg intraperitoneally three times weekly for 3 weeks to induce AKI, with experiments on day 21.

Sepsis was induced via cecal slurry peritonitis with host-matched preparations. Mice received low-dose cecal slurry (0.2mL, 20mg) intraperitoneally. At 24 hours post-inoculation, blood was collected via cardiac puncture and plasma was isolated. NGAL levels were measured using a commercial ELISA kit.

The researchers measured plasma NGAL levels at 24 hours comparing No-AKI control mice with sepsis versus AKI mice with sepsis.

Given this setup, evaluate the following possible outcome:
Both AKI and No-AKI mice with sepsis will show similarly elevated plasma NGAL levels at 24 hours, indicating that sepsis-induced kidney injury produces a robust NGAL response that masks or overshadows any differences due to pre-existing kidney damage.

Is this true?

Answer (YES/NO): NO